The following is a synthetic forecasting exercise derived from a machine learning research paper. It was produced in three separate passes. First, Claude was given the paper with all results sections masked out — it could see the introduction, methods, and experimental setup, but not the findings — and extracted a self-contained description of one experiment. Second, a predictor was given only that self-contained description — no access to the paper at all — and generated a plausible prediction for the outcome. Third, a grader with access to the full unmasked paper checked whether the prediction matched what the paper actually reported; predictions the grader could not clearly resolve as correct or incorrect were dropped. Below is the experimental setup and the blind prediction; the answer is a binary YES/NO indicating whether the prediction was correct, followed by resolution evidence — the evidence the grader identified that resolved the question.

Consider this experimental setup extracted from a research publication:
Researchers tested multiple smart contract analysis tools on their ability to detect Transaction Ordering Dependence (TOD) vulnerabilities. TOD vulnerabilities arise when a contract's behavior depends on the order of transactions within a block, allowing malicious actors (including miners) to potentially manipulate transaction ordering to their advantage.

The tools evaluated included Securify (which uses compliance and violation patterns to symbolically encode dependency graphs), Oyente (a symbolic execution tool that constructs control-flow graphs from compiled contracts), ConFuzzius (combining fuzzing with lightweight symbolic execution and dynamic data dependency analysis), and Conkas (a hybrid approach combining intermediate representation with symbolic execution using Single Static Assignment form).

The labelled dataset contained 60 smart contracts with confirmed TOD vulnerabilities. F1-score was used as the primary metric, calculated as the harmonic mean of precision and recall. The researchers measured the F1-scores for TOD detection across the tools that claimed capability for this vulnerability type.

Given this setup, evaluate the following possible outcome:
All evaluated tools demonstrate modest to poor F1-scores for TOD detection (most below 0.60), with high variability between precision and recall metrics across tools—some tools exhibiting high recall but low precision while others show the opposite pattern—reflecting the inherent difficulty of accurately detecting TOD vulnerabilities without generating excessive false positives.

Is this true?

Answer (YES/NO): NO